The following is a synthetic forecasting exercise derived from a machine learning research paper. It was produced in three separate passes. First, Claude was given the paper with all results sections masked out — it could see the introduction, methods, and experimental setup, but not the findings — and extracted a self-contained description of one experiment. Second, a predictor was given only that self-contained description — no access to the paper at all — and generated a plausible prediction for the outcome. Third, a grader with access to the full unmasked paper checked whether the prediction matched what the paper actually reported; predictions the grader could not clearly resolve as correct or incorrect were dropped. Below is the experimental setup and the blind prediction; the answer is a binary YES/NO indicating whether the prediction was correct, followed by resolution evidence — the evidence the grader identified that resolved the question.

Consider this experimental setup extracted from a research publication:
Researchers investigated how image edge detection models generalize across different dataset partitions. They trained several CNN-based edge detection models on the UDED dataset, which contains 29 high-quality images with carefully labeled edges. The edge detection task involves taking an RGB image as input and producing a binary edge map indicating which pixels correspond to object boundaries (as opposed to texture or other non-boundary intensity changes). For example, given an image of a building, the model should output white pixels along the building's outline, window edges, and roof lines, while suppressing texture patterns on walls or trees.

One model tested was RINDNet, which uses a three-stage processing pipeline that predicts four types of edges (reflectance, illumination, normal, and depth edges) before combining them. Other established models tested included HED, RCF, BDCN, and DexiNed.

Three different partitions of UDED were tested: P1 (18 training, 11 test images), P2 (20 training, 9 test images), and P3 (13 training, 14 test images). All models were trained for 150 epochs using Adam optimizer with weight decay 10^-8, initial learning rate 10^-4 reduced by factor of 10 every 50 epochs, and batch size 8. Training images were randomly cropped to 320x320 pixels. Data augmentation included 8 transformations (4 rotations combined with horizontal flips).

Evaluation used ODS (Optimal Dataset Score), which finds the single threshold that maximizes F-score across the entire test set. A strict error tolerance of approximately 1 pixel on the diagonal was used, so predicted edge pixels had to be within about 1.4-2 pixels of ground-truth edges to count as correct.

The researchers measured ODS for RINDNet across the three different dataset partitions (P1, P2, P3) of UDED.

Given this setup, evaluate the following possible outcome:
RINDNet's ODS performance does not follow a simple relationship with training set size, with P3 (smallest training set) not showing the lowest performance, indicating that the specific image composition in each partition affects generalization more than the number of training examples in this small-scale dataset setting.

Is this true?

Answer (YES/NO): YES